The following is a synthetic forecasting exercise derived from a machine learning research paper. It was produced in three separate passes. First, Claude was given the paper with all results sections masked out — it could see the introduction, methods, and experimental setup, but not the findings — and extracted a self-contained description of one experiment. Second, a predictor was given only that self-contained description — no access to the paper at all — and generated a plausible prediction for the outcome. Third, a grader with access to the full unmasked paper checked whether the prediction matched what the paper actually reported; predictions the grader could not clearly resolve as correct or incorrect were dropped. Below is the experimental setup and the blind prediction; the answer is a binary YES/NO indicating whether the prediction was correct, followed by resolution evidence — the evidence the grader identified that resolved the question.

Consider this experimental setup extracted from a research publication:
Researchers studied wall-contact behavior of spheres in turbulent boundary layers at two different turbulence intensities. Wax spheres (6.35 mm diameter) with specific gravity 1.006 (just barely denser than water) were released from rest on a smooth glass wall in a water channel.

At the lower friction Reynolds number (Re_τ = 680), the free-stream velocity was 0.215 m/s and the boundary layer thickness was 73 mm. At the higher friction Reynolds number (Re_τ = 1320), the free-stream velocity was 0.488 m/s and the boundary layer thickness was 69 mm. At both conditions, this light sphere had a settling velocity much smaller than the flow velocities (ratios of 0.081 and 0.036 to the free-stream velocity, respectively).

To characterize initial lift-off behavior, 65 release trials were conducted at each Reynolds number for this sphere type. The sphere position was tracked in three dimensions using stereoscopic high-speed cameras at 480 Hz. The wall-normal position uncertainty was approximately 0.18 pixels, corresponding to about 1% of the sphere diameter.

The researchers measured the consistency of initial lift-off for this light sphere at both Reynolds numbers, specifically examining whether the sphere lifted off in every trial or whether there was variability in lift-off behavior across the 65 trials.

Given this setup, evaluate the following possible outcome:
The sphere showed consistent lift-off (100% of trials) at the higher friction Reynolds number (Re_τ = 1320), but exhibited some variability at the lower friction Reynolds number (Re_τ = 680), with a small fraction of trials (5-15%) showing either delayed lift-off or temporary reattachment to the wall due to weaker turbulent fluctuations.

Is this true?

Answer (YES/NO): NO